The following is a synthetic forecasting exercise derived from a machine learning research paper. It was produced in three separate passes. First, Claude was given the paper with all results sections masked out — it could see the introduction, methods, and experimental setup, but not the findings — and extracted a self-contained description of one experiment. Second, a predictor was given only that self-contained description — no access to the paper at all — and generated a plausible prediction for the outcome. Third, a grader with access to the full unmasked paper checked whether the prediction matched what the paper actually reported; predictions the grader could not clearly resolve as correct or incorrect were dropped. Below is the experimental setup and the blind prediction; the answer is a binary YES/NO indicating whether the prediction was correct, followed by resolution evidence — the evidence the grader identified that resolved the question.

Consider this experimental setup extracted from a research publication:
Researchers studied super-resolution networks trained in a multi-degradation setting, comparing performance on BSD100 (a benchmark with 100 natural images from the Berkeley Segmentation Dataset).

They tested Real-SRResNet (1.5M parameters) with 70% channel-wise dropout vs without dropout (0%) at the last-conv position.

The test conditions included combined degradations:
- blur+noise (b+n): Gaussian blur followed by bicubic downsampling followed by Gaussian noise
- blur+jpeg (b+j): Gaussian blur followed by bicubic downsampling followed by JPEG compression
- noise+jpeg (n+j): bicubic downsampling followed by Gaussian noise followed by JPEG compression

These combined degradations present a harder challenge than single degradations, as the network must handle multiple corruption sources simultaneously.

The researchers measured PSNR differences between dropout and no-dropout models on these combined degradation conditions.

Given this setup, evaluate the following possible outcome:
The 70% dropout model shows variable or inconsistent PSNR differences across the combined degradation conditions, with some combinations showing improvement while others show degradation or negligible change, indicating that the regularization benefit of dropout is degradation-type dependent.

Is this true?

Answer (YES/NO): YES